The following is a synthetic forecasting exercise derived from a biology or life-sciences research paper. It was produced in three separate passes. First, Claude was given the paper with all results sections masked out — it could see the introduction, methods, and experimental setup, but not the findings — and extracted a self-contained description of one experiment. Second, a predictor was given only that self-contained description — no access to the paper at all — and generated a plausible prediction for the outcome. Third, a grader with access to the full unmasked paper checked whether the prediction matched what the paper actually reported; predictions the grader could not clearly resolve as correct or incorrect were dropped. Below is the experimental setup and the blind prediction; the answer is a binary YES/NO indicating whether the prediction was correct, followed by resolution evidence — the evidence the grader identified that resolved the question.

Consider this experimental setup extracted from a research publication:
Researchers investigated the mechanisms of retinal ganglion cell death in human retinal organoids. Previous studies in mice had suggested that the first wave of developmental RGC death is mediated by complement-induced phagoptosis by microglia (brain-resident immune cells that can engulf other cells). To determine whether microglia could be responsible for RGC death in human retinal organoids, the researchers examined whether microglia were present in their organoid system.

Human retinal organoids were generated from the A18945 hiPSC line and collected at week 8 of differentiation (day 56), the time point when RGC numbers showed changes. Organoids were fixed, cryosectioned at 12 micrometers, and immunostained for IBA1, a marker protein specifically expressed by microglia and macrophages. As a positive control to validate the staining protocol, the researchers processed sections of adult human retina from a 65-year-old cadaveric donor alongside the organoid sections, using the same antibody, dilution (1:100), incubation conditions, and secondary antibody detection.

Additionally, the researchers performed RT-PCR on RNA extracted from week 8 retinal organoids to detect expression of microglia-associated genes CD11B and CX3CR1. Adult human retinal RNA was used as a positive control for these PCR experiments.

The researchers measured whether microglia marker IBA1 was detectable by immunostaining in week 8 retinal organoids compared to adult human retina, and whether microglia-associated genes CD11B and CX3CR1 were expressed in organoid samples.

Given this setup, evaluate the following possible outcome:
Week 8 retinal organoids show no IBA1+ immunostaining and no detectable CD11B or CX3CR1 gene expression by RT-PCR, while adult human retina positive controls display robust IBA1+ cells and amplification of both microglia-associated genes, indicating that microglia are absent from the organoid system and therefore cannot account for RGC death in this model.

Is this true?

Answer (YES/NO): YES